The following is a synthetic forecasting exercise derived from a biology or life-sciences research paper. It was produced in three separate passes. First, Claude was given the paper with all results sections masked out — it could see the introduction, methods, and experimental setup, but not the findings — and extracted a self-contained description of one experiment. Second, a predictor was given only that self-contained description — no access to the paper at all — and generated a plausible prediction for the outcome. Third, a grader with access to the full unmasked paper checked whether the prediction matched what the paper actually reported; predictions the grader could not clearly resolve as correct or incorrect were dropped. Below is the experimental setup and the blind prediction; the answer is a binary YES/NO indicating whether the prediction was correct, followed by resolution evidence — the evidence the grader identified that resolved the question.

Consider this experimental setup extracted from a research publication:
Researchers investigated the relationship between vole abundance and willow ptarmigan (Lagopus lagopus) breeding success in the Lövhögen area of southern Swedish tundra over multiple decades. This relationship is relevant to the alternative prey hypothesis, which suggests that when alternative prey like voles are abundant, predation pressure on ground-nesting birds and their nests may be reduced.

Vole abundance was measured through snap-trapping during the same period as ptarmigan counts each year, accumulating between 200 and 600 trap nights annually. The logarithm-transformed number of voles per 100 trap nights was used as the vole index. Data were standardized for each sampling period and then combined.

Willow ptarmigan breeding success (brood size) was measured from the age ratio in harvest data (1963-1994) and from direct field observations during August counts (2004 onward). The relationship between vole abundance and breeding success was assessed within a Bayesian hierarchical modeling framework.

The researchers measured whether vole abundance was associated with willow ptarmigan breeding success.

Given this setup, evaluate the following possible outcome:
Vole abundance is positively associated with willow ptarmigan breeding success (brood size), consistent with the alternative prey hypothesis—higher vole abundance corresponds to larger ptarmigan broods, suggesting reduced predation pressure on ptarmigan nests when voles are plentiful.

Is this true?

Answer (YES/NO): YES